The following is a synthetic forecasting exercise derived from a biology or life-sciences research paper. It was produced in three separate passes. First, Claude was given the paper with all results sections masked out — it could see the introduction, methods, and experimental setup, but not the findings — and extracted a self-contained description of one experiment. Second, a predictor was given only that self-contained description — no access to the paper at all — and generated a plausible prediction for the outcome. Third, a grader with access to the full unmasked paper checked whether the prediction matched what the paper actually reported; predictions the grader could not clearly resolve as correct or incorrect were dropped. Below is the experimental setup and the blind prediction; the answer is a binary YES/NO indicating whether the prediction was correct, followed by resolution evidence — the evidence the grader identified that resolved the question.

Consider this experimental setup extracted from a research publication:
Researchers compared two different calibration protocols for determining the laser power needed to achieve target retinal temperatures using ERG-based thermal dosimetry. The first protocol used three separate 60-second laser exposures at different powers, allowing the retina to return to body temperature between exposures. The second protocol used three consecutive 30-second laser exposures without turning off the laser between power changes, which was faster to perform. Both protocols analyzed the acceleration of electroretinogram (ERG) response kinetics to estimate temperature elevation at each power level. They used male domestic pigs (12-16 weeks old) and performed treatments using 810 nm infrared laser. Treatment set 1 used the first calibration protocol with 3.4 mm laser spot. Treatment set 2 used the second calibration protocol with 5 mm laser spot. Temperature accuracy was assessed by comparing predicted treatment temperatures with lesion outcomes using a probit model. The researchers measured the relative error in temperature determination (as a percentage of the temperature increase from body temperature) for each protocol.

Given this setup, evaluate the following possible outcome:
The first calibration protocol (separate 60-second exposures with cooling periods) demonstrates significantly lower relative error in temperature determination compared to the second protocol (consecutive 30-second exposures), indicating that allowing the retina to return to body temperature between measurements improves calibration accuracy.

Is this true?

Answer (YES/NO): NO